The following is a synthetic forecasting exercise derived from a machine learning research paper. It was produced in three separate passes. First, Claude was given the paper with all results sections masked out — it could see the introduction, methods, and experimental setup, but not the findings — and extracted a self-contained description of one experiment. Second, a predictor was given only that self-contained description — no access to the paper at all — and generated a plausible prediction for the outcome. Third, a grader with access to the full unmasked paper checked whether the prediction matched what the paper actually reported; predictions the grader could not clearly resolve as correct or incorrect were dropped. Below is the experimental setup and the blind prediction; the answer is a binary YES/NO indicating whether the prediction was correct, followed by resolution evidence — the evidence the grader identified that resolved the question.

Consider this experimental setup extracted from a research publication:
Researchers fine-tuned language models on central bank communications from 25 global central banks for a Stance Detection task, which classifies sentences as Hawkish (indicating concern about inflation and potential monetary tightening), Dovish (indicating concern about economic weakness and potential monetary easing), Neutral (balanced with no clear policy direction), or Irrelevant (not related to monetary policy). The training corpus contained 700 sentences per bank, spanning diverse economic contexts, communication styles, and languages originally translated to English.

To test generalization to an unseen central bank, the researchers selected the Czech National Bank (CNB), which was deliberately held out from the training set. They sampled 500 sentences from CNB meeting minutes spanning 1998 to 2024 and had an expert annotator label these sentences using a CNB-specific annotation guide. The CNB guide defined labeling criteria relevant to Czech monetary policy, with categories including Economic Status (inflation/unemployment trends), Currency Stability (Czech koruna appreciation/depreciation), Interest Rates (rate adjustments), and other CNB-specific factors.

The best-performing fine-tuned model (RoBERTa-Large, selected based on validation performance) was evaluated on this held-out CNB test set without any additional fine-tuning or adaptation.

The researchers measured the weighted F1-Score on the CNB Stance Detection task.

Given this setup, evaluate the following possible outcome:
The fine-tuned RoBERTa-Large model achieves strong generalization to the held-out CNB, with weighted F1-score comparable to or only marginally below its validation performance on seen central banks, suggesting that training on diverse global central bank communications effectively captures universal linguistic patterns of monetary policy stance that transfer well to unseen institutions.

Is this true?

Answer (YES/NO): NO